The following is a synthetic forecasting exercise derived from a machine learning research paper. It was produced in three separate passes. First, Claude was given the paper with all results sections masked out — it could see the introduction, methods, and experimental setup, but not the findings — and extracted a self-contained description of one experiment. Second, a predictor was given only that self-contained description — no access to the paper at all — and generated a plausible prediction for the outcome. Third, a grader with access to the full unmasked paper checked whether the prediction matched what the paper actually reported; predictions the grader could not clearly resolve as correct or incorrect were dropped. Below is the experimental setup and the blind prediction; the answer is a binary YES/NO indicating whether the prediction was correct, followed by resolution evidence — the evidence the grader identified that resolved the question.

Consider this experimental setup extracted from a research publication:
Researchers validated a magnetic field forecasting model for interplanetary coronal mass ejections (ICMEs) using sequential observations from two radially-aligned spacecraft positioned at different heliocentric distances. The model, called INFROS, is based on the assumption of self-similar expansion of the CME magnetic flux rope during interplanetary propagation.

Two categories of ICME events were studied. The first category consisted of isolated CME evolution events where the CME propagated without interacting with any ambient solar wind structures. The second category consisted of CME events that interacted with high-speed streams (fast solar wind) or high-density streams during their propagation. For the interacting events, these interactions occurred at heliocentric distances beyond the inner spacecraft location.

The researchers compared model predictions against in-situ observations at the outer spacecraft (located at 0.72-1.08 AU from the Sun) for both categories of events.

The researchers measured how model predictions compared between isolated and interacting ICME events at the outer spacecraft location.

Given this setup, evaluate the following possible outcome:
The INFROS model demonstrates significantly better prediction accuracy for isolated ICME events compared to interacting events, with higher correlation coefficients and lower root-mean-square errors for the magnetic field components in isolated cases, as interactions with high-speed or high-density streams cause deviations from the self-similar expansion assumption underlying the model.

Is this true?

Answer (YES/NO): YES